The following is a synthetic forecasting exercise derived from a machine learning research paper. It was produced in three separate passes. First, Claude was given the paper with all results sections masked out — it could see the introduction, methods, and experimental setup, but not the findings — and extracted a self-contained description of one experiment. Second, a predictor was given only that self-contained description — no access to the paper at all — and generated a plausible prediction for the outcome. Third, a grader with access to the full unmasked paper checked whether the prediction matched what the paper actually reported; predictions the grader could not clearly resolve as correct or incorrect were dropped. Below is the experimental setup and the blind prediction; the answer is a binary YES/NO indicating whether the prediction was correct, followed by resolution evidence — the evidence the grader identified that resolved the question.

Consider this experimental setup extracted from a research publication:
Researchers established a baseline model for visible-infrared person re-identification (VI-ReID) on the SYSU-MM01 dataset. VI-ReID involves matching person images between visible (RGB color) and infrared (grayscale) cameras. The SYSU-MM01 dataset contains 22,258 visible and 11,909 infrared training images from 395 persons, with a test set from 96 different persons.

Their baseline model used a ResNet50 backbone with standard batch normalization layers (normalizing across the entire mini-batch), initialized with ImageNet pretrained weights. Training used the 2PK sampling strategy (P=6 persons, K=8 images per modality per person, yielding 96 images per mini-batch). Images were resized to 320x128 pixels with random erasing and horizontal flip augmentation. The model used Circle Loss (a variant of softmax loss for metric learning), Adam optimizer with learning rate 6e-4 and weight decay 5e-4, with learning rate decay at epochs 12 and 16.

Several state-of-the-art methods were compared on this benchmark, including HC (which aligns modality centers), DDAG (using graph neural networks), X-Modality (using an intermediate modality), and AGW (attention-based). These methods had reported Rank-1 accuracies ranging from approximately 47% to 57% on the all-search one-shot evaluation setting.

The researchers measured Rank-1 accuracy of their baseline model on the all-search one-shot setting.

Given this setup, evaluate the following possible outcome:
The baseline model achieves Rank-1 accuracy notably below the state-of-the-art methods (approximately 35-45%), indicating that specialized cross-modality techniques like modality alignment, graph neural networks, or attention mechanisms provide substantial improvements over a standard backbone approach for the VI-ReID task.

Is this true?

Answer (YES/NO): NO